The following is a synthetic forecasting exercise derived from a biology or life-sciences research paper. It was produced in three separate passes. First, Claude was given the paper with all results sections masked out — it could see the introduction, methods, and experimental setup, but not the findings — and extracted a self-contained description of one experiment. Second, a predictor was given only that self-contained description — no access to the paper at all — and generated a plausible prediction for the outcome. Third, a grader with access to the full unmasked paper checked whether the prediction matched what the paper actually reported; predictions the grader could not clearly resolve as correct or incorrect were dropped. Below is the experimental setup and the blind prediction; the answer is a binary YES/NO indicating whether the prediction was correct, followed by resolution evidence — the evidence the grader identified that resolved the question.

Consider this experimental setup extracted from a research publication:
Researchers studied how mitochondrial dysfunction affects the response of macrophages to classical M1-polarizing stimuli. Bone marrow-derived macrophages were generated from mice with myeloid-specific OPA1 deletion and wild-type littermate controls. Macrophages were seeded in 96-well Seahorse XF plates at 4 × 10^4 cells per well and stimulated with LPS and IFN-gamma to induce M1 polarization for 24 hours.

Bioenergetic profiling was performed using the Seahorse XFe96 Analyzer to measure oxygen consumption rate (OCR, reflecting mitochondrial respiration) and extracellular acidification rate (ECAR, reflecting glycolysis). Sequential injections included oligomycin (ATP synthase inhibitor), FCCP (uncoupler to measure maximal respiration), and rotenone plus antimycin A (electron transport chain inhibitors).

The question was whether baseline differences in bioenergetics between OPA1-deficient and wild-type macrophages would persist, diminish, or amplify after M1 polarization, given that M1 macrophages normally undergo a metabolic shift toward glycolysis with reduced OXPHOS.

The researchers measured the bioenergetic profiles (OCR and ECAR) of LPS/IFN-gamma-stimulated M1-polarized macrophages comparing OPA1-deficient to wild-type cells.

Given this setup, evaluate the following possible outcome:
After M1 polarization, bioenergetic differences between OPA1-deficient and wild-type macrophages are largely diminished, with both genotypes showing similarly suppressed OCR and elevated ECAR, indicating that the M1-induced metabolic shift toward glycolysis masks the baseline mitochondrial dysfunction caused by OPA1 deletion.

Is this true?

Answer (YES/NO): NO